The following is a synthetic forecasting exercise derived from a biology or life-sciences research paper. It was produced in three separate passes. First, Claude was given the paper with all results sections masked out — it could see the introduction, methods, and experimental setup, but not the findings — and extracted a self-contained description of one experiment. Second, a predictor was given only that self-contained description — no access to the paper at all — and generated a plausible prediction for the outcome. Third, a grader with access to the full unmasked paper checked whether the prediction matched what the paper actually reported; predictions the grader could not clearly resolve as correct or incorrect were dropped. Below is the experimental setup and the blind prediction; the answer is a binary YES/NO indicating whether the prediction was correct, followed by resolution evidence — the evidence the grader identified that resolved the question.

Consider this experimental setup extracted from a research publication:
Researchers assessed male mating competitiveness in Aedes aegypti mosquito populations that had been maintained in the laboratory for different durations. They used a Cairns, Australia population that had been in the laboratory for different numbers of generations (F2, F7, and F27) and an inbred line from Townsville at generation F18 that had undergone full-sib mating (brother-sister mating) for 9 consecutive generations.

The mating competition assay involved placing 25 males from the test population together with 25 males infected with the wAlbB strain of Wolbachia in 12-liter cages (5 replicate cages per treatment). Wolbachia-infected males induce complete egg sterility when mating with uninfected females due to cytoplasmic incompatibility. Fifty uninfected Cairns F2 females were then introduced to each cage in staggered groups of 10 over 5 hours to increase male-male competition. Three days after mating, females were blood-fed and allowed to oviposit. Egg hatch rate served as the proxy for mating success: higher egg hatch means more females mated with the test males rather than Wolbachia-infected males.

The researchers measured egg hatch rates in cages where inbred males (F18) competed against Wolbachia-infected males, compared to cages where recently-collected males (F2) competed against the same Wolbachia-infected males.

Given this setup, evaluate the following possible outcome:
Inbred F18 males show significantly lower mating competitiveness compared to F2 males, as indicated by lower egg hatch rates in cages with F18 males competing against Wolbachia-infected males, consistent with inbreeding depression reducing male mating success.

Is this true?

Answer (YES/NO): YES